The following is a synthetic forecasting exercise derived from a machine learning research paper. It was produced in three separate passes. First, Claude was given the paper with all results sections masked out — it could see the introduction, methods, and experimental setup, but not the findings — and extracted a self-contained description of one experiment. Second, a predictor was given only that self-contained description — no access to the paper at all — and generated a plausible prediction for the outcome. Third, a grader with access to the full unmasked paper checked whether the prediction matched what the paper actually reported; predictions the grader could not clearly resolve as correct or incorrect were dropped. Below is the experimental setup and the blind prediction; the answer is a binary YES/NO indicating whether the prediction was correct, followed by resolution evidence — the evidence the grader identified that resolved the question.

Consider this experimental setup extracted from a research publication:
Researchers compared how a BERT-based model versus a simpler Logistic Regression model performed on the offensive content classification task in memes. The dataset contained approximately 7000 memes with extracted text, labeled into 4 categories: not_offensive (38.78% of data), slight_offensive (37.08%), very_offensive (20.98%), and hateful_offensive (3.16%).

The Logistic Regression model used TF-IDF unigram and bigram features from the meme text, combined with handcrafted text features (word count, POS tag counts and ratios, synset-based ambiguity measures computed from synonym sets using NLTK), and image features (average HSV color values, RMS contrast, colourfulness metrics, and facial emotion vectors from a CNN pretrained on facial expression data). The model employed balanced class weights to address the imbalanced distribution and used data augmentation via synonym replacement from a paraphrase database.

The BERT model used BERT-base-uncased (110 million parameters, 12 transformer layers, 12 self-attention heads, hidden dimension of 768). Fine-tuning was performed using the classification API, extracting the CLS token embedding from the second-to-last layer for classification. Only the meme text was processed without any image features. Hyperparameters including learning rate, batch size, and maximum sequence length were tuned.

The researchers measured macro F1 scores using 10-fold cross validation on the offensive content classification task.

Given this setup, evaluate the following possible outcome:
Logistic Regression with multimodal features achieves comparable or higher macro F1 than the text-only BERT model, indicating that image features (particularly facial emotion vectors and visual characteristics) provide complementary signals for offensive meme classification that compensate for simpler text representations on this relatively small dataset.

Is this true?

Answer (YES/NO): NO